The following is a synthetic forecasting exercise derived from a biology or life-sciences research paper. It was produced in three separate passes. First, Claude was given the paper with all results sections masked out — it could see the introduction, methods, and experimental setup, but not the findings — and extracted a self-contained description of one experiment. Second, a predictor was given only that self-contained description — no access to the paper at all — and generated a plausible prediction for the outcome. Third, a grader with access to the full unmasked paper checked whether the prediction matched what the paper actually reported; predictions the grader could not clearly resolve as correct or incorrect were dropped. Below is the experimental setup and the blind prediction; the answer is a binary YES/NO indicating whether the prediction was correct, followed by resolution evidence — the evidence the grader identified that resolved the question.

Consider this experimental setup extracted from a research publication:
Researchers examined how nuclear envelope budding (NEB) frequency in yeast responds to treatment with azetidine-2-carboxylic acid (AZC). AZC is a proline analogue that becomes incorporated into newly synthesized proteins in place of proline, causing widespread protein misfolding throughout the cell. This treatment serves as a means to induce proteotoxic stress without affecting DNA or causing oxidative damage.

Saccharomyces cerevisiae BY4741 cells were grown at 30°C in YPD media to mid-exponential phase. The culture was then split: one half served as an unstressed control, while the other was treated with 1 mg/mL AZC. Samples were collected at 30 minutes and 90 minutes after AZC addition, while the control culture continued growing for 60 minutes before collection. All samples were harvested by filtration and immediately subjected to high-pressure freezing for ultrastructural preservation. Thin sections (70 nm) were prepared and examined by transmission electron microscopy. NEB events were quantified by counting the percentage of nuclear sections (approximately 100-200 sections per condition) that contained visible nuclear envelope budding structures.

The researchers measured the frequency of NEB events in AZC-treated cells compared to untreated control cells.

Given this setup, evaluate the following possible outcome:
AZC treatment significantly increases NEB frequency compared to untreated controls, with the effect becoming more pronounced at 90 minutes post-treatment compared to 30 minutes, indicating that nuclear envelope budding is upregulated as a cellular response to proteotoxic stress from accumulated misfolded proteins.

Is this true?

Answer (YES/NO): YES